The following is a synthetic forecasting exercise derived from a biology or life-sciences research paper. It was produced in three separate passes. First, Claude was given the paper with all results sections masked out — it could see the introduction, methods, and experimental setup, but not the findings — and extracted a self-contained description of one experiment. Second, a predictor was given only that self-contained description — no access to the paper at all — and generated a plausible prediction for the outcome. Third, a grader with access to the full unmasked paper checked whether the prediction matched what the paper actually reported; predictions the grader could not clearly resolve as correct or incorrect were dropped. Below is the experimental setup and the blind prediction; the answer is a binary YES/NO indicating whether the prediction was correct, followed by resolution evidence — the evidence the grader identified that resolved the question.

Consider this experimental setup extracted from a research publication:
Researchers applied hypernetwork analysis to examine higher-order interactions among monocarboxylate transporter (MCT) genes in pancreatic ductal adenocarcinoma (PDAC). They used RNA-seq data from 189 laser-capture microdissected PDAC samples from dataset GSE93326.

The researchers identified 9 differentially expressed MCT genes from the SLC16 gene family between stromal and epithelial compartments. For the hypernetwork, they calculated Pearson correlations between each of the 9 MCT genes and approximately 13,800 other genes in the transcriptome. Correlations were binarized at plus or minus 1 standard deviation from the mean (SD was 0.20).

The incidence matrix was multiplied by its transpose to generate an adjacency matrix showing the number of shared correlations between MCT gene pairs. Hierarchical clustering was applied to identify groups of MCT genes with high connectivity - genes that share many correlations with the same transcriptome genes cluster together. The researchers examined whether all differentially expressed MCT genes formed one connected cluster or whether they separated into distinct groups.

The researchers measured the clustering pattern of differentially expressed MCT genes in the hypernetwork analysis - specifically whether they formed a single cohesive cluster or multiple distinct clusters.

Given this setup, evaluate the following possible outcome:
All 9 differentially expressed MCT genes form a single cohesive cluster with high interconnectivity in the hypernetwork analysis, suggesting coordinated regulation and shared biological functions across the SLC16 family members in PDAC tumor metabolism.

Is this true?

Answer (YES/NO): NO